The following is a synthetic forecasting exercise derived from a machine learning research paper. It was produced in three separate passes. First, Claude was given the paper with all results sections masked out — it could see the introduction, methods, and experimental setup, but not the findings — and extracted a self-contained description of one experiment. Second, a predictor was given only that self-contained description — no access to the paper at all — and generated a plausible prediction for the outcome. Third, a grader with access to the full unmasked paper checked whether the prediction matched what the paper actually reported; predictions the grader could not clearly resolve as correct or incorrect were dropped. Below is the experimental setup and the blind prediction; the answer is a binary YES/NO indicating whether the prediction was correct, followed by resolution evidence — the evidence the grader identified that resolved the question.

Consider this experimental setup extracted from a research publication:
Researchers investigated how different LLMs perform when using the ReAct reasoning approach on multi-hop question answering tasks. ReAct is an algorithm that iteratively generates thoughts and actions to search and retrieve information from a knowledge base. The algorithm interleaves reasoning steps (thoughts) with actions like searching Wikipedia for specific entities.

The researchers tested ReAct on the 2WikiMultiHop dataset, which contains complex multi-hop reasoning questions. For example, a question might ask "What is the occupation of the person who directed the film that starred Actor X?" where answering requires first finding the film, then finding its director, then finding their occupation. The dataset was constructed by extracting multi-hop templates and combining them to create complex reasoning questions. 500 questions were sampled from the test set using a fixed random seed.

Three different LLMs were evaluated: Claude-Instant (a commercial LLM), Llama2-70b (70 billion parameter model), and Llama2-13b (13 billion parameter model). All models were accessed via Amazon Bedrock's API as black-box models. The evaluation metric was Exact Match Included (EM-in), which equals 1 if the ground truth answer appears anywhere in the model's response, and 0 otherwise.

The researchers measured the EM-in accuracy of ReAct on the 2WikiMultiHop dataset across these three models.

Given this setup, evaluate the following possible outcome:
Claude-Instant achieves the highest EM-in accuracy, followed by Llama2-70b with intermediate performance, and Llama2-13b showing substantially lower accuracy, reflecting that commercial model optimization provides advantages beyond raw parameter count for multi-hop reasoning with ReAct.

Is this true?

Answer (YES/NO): NO